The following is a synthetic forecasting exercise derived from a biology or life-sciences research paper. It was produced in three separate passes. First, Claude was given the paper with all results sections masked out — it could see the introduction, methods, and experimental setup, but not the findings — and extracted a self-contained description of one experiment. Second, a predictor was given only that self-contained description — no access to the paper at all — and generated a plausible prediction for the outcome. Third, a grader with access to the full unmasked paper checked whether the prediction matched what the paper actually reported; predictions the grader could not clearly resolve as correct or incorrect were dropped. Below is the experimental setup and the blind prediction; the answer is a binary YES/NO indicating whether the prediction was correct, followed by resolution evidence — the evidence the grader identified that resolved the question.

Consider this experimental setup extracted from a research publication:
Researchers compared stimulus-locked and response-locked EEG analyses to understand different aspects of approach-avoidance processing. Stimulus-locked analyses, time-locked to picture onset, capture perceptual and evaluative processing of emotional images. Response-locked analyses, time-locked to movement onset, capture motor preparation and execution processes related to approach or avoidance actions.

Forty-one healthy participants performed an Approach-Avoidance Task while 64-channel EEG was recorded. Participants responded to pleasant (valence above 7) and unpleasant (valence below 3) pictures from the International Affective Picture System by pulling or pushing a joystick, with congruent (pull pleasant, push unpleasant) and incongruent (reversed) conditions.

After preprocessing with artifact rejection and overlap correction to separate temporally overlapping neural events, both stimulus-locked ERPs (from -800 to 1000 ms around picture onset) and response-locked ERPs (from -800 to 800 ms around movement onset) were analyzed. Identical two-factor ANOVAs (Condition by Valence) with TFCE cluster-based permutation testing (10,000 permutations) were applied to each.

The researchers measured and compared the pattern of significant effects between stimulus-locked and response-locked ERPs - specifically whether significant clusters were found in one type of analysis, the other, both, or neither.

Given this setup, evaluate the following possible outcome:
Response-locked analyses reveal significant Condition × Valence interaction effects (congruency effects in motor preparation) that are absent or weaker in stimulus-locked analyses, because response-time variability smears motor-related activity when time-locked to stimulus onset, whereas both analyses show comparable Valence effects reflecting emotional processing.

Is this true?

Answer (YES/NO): NO